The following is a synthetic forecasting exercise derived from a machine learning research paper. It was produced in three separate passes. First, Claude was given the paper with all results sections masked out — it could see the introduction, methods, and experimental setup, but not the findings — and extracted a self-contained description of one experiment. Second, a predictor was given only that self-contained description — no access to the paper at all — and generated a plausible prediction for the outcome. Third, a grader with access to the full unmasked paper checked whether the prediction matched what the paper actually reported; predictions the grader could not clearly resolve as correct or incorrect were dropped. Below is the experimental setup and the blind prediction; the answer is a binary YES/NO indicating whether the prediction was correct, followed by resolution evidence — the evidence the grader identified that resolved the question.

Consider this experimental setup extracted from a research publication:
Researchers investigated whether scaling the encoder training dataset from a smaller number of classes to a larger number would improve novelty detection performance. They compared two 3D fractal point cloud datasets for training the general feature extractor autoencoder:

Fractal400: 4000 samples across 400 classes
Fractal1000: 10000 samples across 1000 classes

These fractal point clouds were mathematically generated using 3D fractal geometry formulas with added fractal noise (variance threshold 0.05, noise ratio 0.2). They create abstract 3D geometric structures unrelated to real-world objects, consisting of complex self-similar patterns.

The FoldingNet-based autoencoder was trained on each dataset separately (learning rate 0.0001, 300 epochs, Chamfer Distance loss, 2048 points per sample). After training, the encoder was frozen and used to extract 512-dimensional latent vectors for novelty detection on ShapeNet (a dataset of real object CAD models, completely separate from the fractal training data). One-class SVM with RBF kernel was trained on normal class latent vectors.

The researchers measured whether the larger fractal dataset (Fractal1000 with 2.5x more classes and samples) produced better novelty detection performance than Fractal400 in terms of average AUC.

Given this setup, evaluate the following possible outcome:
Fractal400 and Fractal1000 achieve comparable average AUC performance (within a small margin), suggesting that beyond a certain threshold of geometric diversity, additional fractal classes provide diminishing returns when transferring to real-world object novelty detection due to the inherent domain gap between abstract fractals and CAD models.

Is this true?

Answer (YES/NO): NO